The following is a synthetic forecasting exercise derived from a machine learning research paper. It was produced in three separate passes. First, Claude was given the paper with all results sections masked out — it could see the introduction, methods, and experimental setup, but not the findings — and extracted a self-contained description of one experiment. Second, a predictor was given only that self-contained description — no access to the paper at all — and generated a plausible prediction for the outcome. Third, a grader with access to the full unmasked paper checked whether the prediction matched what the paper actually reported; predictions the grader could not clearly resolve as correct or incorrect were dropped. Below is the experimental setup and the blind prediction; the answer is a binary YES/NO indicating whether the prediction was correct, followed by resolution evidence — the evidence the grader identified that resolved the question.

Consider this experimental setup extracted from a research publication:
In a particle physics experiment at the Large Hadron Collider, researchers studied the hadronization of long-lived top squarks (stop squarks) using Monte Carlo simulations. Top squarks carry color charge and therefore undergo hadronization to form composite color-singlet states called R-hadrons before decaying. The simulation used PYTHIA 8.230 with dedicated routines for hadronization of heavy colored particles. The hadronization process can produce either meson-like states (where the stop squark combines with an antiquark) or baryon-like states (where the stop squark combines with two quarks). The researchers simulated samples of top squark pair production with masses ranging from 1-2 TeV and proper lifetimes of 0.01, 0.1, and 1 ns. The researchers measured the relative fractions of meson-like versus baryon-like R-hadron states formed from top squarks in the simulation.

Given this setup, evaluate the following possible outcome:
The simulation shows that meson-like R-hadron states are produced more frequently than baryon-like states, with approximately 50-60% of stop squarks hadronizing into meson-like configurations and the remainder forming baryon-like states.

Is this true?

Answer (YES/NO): NO